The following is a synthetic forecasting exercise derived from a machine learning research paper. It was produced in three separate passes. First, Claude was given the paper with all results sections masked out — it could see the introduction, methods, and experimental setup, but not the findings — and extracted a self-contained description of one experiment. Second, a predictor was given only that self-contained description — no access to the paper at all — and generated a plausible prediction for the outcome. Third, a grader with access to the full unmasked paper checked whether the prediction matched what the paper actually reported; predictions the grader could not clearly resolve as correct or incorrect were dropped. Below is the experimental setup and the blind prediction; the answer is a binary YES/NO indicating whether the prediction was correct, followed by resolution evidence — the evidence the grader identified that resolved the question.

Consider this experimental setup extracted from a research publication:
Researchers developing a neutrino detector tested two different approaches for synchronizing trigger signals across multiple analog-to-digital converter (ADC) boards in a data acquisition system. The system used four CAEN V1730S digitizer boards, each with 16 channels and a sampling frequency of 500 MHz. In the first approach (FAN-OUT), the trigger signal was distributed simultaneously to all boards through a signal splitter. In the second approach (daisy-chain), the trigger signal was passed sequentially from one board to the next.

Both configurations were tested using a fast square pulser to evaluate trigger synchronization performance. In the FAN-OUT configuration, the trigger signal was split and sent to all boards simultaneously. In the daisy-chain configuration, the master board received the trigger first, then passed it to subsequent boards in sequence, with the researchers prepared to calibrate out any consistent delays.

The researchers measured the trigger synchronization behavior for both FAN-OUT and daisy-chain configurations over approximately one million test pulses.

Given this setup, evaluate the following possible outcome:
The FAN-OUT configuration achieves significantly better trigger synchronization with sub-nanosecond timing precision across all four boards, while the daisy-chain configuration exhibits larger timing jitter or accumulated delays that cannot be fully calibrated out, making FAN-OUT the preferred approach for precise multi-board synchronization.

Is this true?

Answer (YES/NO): NO